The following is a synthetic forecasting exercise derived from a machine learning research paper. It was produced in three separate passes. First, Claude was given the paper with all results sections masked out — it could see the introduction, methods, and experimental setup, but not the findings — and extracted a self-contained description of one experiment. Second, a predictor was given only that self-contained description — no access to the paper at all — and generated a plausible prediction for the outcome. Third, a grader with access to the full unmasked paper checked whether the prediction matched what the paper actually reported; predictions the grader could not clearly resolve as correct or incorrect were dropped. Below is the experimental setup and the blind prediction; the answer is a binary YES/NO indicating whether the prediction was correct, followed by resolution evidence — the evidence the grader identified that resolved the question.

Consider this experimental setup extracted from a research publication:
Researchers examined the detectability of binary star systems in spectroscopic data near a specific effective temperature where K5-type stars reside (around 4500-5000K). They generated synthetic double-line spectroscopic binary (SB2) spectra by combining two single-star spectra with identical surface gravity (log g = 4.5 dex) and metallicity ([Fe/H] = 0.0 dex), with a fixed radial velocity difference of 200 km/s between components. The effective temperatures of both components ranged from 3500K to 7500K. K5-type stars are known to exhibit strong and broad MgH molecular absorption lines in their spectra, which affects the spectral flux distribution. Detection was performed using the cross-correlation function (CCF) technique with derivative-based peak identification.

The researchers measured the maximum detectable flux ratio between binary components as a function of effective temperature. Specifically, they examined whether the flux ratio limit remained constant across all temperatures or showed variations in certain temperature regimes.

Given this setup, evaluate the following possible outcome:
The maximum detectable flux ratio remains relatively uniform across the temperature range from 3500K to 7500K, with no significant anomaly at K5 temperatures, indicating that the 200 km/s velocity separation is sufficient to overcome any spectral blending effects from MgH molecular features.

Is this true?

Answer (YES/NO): NO